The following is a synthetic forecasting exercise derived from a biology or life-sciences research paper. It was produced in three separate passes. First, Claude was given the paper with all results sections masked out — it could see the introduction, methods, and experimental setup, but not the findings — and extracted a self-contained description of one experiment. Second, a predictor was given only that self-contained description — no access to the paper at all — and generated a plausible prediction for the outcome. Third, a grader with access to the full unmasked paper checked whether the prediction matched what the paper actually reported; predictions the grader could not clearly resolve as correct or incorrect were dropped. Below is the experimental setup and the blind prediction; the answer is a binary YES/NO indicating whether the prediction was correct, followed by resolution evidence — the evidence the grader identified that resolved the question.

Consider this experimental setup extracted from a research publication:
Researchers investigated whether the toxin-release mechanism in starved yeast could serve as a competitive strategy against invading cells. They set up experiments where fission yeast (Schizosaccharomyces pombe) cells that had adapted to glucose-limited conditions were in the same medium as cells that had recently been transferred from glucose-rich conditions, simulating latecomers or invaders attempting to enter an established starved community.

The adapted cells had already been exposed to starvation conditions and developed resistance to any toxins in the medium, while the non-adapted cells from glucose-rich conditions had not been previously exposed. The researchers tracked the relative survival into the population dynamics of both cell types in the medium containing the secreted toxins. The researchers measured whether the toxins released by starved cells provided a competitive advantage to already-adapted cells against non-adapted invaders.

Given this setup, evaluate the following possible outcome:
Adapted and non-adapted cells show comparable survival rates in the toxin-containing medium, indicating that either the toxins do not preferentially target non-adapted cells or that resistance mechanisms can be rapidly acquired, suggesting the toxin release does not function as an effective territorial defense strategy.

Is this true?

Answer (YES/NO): NO